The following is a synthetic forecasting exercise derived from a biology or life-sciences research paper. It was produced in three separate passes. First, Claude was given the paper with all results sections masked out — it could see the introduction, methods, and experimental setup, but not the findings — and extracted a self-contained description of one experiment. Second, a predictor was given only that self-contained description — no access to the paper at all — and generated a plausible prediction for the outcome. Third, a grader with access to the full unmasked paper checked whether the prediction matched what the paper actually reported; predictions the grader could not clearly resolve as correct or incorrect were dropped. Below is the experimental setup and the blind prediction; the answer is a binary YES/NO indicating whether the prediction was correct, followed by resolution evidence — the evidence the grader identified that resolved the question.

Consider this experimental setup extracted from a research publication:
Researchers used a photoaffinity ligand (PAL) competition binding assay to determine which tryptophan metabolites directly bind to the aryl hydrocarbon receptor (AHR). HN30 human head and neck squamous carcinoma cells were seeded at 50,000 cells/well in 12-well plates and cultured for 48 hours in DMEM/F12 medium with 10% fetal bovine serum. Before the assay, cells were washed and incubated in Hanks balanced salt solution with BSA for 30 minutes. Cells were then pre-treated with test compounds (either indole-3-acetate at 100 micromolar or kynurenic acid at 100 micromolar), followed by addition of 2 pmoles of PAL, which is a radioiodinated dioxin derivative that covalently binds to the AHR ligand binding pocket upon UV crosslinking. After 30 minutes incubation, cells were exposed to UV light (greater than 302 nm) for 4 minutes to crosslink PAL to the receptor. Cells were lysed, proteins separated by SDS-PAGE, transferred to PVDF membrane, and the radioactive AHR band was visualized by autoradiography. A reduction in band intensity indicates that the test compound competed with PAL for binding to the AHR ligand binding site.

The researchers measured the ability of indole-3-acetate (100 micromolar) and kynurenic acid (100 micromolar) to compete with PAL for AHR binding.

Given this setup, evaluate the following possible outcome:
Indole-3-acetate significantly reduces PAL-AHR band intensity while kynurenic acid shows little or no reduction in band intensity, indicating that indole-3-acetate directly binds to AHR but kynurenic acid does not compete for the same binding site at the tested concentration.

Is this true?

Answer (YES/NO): NO